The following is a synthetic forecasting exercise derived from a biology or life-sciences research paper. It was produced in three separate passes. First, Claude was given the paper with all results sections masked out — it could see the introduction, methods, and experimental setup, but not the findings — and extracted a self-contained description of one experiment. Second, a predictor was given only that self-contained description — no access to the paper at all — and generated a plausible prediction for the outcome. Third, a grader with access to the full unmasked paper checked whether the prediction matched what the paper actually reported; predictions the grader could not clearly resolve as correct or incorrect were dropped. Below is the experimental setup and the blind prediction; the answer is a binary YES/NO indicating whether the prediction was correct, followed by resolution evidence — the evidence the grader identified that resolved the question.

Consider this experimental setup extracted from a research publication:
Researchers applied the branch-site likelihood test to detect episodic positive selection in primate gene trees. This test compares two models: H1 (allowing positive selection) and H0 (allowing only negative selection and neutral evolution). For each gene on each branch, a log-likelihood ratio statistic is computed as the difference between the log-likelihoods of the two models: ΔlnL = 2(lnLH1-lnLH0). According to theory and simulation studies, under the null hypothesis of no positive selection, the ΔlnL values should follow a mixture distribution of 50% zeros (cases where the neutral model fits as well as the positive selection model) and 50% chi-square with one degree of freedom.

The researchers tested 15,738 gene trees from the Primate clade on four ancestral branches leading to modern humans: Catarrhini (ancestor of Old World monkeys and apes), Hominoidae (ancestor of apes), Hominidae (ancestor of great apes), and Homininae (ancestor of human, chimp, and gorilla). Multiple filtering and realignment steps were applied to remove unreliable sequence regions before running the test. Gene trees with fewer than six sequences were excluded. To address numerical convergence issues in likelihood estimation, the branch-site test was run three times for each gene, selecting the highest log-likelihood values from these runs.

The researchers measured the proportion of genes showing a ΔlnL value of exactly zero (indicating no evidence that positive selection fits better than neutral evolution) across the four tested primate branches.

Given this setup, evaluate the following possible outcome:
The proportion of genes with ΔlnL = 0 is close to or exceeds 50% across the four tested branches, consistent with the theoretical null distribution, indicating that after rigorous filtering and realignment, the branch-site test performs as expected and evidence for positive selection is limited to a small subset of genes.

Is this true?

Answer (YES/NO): NO